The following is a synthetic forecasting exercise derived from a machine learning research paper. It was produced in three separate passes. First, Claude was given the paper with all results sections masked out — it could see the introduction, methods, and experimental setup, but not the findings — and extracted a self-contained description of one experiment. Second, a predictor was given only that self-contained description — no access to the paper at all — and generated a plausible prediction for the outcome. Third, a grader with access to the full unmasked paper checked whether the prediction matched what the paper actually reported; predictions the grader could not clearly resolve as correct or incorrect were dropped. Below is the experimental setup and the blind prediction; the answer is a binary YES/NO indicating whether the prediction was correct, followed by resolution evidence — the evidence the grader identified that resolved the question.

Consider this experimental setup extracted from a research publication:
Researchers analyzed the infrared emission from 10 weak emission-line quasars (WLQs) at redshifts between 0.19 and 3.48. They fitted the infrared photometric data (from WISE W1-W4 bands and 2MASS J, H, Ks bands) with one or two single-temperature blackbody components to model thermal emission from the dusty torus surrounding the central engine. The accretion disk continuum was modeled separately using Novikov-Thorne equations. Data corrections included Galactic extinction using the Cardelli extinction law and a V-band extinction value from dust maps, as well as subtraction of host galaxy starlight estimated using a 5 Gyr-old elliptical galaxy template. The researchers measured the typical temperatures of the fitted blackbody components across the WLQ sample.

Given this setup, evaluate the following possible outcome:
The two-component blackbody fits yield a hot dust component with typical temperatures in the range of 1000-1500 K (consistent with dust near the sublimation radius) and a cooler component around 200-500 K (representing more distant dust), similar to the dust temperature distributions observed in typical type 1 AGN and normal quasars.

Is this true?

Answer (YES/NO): NO